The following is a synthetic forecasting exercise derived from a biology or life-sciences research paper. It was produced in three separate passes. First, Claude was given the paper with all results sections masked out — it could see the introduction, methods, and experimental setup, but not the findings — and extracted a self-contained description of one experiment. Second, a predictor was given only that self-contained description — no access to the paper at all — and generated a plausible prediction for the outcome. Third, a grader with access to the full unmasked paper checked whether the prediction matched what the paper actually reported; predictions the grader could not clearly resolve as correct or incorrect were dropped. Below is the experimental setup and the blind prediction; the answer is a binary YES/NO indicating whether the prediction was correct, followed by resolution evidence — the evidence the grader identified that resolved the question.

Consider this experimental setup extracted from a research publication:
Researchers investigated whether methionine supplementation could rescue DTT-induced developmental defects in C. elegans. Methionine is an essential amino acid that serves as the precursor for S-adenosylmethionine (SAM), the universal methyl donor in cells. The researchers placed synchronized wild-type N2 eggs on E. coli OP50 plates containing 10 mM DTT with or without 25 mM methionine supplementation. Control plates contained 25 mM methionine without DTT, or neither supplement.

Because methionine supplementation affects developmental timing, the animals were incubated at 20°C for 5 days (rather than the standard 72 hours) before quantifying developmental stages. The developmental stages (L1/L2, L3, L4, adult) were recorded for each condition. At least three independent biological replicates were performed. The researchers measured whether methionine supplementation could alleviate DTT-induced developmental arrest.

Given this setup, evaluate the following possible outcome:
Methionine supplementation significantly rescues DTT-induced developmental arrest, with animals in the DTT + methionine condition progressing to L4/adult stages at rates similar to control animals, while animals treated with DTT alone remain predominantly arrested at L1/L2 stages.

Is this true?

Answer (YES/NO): YES